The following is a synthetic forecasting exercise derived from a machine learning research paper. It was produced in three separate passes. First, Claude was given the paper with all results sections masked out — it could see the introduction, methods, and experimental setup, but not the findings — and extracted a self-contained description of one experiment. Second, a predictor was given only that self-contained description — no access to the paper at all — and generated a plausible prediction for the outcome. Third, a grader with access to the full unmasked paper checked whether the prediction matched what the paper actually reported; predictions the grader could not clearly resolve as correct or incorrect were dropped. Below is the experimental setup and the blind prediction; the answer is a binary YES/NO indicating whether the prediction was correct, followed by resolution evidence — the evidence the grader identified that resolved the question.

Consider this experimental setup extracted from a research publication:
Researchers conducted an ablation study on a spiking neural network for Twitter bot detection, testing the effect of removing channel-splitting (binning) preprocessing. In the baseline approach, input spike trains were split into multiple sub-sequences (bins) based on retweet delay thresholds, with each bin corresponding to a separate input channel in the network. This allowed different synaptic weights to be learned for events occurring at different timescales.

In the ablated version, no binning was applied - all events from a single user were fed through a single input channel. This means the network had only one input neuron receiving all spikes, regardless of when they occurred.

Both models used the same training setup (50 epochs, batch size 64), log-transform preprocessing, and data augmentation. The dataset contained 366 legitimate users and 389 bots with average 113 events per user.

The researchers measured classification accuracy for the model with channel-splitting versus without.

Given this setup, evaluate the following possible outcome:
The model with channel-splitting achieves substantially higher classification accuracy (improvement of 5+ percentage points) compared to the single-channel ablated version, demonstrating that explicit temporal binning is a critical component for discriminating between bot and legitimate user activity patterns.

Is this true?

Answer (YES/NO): YES